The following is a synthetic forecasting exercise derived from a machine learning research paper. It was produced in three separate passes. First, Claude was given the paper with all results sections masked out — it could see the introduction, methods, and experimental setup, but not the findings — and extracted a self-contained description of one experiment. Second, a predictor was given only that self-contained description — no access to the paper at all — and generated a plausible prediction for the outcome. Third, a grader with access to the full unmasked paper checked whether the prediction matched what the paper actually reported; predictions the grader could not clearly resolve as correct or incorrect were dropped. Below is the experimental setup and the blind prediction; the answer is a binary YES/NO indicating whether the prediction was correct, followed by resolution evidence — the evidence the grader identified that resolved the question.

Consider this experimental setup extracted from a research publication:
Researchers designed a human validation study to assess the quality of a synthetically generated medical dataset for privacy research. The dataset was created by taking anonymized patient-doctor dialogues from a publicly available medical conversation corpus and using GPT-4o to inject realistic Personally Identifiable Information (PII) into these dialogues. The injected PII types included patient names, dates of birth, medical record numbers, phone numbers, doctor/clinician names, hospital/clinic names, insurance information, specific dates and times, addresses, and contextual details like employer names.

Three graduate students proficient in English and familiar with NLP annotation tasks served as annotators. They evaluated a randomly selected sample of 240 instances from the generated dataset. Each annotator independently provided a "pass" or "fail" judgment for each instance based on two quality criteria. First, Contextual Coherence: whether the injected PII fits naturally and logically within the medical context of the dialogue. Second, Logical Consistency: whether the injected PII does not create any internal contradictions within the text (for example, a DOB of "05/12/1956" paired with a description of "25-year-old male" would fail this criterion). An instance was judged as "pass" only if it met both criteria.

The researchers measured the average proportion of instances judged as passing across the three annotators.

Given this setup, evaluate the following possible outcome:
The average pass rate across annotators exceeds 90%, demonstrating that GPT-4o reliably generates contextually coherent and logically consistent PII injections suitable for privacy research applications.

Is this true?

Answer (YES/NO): YES